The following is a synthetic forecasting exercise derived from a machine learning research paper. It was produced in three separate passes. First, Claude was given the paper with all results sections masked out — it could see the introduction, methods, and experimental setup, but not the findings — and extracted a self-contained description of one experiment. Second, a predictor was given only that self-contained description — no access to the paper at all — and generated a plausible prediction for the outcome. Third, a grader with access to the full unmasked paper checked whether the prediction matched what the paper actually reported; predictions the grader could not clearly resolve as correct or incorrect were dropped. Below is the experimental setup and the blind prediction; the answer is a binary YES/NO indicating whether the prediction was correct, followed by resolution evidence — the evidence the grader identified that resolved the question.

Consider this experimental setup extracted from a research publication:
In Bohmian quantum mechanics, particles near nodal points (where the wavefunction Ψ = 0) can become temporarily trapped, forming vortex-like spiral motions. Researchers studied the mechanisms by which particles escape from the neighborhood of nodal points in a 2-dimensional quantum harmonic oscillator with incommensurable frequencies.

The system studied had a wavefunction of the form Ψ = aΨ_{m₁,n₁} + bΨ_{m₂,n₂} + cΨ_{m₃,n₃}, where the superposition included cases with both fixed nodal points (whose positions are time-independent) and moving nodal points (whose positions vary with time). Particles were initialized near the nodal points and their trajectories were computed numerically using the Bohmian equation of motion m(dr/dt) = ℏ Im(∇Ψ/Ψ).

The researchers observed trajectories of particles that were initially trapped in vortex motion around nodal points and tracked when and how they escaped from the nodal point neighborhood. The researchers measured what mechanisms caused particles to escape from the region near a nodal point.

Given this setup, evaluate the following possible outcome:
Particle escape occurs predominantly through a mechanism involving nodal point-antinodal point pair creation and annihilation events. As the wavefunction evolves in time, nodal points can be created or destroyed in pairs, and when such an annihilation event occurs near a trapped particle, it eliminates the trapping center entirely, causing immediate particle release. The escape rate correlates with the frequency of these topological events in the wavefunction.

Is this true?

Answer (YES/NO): NO